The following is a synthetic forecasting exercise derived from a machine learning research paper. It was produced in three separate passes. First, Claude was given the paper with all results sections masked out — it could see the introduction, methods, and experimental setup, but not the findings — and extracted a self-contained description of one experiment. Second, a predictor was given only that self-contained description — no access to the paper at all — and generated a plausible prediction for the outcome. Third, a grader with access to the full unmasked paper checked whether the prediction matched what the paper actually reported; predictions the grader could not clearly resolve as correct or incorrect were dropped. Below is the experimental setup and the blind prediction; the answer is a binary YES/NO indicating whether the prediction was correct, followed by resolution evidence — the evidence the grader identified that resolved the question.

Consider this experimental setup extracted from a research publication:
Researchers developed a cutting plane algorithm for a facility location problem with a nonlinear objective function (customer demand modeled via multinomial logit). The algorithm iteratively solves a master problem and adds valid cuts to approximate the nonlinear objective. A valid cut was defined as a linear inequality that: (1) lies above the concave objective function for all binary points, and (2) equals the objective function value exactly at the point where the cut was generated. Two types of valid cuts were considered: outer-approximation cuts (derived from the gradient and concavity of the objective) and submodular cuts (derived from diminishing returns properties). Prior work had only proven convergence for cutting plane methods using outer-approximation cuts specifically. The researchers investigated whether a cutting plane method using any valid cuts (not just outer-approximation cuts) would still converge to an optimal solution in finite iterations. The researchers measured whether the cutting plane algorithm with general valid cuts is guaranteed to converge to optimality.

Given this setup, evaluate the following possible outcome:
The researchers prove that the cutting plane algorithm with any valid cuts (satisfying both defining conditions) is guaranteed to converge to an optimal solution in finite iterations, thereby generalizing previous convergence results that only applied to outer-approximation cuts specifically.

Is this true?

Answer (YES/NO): YES